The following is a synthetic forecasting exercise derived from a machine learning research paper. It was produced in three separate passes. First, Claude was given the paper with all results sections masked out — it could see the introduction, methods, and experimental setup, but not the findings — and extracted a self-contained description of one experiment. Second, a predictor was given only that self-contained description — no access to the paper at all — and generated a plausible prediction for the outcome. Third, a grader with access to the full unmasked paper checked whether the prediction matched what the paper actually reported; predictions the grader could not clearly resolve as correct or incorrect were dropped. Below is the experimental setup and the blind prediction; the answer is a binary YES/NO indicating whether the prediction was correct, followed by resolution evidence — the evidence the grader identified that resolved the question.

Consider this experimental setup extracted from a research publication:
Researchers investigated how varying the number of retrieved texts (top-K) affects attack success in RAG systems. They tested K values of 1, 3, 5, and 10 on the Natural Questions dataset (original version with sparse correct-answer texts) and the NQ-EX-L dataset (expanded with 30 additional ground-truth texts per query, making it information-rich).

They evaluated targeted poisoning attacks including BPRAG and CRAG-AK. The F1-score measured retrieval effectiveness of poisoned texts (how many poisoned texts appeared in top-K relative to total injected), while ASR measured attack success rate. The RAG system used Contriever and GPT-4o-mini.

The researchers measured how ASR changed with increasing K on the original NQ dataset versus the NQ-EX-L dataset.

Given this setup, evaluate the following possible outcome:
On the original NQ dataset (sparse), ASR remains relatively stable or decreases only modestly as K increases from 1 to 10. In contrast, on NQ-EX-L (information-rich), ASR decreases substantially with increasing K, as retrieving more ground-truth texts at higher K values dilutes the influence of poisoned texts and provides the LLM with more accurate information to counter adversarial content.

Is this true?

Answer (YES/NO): NO